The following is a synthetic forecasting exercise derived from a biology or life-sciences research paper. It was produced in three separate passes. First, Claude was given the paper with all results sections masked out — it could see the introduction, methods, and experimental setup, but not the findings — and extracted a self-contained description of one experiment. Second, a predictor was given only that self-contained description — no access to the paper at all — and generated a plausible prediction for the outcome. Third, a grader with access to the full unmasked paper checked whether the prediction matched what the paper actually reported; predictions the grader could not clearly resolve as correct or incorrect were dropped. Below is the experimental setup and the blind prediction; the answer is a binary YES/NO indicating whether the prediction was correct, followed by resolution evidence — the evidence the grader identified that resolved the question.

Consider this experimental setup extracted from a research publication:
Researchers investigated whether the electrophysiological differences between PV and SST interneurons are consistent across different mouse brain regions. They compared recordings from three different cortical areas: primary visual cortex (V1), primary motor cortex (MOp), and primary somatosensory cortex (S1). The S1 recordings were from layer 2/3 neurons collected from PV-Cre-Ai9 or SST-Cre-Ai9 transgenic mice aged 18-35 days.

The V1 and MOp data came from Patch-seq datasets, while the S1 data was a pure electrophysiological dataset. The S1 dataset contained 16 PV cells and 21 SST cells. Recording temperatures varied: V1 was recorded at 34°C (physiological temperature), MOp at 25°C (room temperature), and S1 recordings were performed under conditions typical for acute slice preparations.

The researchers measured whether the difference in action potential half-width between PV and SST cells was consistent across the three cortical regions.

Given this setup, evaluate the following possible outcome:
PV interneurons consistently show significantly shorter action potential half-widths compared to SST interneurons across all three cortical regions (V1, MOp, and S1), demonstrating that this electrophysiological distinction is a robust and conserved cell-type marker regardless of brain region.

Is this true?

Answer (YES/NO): YES